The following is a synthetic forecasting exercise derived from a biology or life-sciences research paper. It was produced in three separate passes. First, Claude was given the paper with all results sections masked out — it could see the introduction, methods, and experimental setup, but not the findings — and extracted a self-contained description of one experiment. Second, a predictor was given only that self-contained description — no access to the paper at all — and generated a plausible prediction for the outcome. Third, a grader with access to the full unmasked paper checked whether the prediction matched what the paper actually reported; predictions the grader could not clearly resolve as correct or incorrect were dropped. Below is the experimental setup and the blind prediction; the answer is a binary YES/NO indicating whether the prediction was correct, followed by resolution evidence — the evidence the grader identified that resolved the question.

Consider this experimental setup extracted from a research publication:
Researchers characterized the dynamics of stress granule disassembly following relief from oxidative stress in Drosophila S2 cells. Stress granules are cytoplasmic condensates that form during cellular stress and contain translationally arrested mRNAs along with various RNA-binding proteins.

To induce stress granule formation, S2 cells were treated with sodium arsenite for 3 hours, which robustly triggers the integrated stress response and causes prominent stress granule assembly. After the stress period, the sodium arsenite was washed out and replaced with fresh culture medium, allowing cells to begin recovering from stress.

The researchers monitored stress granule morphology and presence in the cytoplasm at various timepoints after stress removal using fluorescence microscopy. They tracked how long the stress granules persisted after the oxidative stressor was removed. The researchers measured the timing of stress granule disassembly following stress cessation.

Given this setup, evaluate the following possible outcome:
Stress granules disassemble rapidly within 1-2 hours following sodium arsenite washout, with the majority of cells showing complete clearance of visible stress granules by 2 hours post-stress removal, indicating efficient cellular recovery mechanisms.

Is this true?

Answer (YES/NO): NO